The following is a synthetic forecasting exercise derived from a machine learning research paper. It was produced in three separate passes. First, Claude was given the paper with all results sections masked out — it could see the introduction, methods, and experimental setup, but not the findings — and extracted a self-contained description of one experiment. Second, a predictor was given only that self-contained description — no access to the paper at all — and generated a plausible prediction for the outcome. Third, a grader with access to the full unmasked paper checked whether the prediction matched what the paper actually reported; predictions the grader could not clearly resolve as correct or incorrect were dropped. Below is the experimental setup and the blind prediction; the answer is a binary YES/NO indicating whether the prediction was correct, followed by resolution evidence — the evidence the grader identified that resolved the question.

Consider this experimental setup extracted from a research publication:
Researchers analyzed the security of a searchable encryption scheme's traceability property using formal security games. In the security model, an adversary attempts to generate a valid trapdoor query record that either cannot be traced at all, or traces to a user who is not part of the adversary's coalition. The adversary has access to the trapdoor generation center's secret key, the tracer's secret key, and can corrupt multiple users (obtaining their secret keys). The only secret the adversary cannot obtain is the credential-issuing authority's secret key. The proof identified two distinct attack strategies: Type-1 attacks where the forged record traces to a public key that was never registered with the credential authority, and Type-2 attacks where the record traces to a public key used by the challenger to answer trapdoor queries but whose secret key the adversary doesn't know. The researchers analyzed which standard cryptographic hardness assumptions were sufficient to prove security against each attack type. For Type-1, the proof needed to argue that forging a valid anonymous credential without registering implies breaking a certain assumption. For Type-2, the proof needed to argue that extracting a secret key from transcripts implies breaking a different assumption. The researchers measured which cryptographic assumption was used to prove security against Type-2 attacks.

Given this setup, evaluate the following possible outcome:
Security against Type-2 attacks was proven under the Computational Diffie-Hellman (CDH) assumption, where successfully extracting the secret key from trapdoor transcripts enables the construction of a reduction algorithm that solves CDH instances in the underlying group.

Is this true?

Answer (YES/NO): NO